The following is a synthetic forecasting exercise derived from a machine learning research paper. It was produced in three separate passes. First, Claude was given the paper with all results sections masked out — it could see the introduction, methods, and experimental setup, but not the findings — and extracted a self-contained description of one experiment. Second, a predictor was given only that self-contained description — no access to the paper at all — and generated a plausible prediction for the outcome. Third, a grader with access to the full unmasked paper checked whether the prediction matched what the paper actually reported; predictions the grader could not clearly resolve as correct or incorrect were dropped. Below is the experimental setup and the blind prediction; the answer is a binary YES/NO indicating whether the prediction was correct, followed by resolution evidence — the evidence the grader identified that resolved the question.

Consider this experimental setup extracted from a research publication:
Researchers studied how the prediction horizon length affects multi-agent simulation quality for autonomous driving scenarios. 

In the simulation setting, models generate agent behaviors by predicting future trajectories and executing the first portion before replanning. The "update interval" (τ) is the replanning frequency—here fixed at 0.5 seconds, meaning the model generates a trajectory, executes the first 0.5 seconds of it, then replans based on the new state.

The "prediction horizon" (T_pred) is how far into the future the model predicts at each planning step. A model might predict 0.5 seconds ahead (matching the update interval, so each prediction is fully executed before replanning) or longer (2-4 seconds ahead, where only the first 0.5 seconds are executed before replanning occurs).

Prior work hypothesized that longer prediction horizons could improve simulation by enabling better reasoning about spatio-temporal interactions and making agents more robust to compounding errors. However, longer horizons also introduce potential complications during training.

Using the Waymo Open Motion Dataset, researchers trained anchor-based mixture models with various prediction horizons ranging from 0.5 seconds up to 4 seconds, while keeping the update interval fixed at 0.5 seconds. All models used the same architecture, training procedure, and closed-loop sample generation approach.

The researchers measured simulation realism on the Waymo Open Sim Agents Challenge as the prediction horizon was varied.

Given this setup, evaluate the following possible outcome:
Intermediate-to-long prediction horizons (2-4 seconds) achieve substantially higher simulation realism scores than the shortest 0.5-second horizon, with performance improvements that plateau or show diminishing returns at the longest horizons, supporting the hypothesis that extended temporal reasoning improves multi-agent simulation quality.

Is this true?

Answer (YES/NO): NO